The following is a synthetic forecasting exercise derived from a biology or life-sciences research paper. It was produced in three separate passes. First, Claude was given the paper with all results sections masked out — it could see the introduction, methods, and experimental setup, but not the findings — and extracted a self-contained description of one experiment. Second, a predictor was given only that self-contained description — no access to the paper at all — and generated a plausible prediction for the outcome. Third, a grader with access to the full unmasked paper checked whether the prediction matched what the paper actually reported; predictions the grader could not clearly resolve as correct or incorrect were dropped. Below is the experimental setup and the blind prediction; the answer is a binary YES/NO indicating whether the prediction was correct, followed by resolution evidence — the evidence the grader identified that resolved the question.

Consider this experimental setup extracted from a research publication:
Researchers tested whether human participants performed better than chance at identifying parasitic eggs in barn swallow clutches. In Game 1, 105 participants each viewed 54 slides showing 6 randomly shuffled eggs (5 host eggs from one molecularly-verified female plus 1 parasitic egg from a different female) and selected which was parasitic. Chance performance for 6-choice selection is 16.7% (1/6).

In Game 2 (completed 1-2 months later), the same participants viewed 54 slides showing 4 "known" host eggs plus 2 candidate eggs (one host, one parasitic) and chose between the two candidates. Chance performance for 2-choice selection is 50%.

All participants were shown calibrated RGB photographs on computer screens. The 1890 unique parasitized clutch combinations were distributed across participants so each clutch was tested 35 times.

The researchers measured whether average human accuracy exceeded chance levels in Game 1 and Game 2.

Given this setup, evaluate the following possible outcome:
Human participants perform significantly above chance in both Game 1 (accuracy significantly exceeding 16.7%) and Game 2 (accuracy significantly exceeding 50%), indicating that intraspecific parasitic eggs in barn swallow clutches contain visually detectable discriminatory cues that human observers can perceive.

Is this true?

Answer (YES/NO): YES